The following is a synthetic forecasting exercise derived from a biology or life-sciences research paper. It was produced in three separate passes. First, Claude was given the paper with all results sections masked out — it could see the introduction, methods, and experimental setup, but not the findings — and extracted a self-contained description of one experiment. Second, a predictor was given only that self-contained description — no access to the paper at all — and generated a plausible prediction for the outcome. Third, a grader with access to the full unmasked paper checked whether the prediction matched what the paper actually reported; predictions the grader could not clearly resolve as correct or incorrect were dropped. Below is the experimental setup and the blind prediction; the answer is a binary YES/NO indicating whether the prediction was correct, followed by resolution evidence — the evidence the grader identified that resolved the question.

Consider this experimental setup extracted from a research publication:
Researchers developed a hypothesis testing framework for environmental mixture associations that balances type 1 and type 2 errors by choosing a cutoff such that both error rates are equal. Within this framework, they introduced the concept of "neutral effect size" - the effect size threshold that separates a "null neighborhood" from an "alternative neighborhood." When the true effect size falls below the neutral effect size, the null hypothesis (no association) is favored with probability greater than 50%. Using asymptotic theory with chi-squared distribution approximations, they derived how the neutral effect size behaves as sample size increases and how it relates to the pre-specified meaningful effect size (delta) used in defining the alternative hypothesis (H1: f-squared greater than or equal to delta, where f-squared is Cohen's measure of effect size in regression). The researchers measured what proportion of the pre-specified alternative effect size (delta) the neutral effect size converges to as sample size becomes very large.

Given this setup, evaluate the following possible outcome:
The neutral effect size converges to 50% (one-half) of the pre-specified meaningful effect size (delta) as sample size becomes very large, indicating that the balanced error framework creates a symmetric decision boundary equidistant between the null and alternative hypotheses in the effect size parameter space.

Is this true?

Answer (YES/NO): NO